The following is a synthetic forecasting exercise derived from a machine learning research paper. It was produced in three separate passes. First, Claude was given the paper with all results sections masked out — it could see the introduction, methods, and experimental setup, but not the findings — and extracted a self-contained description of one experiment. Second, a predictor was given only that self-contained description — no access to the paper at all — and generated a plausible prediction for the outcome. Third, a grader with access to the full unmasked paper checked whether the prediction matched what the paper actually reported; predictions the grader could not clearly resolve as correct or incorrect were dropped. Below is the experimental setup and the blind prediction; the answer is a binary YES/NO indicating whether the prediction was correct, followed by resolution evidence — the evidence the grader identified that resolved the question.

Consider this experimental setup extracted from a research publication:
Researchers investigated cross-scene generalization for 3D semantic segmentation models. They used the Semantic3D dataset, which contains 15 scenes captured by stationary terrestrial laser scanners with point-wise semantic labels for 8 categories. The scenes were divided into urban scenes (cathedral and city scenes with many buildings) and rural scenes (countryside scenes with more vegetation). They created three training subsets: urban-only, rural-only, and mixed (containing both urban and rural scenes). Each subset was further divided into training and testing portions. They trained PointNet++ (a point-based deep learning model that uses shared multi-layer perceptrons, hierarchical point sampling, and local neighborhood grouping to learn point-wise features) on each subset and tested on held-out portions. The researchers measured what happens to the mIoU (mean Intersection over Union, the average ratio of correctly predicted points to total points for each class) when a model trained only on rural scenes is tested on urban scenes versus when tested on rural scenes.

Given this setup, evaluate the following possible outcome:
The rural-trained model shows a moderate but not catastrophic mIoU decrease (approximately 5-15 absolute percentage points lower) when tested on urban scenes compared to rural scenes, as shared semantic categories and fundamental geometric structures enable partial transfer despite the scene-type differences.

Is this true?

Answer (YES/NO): NO